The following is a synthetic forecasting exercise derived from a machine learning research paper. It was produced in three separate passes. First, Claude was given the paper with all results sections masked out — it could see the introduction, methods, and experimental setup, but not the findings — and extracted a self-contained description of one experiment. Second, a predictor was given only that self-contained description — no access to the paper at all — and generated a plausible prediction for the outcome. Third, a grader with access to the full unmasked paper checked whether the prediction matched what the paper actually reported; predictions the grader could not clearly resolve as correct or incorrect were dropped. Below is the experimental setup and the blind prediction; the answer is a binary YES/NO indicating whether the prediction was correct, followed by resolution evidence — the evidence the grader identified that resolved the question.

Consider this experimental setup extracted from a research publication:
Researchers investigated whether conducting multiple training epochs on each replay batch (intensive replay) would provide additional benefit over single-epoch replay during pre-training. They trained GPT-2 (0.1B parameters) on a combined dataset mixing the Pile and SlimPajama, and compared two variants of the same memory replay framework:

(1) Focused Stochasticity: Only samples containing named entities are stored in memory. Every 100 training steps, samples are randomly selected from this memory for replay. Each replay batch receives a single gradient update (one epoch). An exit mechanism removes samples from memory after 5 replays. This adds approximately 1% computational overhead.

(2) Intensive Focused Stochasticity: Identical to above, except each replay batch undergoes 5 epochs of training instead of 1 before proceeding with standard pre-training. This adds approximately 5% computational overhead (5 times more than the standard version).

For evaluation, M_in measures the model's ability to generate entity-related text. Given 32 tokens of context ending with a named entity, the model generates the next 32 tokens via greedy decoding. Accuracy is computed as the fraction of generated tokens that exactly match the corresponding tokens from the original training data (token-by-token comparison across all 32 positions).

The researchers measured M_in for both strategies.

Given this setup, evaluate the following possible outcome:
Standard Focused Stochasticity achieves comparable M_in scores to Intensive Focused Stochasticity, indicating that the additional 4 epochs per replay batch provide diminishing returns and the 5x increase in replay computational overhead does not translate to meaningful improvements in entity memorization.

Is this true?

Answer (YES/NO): YES